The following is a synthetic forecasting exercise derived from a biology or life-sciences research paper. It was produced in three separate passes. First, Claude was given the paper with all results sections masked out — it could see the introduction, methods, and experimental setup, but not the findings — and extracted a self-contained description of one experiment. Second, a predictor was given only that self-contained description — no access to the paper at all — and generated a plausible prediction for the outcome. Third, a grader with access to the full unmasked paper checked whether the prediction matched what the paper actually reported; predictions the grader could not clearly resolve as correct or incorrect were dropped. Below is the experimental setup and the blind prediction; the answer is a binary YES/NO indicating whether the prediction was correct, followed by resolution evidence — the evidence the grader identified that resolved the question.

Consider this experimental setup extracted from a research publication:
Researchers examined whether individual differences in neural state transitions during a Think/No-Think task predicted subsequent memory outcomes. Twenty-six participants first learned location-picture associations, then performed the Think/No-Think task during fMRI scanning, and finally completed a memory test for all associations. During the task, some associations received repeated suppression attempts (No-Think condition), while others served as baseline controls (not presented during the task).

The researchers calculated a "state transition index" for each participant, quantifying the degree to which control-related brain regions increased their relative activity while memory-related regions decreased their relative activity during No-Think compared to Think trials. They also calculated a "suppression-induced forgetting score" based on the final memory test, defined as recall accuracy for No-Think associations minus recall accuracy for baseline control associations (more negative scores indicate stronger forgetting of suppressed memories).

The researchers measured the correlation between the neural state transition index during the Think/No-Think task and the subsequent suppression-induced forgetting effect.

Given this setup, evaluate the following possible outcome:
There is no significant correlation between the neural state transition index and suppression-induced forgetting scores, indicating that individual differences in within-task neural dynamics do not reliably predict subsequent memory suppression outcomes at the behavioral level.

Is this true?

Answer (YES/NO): NO